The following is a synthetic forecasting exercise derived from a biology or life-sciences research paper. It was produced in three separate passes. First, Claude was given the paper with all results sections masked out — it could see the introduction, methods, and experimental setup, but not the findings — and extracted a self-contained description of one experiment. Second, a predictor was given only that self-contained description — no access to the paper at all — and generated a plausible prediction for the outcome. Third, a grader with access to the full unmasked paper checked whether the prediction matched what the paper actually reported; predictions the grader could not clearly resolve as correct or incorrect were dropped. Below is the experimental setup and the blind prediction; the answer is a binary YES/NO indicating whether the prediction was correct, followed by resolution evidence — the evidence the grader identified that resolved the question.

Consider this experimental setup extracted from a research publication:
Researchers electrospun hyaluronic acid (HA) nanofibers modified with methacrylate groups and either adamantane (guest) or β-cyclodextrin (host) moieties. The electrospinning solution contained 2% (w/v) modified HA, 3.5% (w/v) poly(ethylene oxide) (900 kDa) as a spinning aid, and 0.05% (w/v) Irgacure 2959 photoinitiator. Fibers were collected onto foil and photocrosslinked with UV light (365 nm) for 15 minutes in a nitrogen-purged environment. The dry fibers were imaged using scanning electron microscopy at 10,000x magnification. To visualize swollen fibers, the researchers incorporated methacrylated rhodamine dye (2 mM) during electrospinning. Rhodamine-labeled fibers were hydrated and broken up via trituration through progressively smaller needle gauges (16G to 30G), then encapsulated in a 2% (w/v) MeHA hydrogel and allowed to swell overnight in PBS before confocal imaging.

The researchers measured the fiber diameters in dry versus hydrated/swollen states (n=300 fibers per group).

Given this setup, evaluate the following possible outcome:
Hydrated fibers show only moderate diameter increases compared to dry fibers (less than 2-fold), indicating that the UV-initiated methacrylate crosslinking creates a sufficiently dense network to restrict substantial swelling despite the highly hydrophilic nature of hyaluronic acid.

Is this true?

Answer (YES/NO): NO